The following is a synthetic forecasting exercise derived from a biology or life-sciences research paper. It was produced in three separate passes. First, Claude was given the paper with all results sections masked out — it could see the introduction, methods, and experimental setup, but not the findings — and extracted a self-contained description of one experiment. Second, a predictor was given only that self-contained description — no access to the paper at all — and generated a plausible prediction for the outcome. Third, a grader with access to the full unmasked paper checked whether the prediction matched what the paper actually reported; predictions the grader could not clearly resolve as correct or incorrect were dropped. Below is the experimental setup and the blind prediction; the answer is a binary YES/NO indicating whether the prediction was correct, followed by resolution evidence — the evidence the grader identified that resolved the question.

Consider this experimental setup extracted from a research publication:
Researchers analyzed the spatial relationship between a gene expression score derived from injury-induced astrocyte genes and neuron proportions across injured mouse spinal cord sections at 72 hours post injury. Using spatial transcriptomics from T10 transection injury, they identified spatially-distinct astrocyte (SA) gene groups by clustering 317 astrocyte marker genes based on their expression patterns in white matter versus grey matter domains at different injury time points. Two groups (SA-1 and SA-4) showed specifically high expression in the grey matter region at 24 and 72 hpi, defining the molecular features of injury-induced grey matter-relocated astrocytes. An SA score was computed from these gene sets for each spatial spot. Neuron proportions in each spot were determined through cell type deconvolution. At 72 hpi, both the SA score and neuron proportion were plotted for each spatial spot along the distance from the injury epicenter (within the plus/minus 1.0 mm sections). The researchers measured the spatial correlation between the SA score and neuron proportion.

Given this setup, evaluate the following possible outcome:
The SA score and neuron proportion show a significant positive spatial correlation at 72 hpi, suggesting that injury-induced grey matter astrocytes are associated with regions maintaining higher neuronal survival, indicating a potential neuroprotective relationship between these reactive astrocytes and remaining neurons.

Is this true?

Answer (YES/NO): YES